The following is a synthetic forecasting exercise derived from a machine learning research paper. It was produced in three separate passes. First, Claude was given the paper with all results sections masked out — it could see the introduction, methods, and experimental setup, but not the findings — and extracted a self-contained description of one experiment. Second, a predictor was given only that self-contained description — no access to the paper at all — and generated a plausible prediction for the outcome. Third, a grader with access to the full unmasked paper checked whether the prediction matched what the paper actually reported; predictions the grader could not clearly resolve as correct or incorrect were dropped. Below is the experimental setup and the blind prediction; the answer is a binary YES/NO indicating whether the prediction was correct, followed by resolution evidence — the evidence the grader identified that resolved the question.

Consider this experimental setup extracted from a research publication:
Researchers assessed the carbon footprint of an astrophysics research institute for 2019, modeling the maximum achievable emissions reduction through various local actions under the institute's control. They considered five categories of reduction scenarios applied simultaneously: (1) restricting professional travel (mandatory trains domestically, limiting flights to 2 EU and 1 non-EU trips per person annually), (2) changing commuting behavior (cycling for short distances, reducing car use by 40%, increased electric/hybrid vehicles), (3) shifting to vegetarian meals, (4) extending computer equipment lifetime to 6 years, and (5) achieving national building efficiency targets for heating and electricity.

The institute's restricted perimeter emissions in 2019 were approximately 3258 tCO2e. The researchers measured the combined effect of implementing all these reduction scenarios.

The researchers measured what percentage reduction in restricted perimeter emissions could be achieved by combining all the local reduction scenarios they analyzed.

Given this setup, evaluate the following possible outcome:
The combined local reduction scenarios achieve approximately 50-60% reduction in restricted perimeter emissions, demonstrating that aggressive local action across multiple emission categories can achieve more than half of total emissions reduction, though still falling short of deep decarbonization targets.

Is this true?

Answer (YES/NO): NO